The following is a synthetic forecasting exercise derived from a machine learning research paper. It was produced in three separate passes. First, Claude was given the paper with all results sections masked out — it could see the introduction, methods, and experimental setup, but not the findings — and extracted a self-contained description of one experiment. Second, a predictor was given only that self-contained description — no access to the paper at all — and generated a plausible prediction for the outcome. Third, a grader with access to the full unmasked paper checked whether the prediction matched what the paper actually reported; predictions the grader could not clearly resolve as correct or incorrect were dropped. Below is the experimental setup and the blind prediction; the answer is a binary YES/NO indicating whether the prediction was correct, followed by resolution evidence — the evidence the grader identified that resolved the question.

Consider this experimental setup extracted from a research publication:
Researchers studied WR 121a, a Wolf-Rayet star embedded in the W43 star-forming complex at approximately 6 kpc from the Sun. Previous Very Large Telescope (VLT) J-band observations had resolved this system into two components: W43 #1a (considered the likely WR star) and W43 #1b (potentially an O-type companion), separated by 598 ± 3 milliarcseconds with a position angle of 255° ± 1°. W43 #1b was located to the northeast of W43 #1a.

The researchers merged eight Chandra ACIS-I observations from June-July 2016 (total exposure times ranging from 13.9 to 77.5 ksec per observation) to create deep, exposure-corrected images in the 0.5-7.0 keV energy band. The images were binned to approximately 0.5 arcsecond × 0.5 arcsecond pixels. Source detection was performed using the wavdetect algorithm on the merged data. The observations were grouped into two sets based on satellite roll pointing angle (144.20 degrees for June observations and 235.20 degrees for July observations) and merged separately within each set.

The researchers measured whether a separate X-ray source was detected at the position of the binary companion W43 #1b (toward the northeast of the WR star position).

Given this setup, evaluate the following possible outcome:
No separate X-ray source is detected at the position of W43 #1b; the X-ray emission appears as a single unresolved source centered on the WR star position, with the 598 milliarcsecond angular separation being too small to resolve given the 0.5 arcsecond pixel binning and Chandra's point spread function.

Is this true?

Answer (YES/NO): YES